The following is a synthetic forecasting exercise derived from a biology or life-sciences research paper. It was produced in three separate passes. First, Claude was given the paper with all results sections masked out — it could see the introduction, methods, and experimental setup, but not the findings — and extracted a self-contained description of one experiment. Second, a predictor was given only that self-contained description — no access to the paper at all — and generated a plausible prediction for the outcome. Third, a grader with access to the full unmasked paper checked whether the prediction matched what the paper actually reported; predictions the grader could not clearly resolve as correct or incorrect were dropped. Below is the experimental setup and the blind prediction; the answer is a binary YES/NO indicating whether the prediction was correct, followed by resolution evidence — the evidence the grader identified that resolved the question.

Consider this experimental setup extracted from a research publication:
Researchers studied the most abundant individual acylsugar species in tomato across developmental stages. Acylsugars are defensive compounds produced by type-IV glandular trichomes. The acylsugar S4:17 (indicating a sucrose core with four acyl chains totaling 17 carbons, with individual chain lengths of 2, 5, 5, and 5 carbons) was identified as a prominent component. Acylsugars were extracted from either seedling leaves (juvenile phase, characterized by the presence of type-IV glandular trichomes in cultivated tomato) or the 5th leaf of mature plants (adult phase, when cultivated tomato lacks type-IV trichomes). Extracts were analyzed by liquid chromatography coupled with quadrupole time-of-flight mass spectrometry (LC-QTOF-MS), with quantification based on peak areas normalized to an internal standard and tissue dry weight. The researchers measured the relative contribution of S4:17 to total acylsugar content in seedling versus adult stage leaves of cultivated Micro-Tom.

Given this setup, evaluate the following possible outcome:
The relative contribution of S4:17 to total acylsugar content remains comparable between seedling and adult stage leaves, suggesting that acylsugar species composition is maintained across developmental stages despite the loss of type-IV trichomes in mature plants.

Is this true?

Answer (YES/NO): NO